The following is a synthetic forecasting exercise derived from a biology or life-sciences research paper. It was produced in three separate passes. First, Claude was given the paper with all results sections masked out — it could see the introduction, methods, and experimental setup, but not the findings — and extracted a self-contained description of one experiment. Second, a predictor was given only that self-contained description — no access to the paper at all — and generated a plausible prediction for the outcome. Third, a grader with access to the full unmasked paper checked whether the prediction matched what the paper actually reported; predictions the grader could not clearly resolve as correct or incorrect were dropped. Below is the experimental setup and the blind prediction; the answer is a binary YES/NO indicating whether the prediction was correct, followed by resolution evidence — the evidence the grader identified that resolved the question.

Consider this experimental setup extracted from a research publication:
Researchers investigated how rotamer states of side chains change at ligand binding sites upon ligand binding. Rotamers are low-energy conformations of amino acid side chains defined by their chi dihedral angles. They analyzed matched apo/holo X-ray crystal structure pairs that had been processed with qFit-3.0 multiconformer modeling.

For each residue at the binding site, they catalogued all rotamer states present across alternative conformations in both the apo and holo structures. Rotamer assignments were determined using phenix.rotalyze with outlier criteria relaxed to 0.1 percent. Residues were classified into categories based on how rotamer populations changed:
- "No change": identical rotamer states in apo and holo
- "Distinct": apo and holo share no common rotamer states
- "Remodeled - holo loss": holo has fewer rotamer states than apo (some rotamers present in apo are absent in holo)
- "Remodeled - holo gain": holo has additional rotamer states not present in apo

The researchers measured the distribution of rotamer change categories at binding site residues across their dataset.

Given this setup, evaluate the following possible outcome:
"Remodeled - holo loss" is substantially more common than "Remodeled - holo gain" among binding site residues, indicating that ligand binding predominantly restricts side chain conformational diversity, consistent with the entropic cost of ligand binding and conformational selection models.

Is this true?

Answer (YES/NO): NO